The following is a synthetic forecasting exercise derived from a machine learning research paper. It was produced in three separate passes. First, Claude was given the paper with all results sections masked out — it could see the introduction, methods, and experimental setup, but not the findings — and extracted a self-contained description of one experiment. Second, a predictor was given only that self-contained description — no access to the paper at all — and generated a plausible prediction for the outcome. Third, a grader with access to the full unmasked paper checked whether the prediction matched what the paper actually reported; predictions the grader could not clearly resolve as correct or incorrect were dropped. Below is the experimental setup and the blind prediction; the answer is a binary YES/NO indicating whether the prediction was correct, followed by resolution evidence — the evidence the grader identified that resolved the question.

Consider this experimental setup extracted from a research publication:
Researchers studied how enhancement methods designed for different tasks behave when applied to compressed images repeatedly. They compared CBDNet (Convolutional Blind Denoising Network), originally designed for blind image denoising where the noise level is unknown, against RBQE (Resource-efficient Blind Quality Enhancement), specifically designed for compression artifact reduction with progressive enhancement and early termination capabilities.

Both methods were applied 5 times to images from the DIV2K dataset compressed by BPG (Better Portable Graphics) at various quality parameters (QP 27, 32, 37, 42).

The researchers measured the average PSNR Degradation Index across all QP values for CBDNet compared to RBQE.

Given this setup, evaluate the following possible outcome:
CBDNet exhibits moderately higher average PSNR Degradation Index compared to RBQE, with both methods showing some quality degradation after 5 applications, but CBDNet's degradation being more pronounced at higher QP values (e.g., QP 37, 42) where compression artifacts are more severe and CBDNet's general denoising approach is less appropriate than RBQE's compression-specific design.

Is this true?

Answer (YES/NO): YES